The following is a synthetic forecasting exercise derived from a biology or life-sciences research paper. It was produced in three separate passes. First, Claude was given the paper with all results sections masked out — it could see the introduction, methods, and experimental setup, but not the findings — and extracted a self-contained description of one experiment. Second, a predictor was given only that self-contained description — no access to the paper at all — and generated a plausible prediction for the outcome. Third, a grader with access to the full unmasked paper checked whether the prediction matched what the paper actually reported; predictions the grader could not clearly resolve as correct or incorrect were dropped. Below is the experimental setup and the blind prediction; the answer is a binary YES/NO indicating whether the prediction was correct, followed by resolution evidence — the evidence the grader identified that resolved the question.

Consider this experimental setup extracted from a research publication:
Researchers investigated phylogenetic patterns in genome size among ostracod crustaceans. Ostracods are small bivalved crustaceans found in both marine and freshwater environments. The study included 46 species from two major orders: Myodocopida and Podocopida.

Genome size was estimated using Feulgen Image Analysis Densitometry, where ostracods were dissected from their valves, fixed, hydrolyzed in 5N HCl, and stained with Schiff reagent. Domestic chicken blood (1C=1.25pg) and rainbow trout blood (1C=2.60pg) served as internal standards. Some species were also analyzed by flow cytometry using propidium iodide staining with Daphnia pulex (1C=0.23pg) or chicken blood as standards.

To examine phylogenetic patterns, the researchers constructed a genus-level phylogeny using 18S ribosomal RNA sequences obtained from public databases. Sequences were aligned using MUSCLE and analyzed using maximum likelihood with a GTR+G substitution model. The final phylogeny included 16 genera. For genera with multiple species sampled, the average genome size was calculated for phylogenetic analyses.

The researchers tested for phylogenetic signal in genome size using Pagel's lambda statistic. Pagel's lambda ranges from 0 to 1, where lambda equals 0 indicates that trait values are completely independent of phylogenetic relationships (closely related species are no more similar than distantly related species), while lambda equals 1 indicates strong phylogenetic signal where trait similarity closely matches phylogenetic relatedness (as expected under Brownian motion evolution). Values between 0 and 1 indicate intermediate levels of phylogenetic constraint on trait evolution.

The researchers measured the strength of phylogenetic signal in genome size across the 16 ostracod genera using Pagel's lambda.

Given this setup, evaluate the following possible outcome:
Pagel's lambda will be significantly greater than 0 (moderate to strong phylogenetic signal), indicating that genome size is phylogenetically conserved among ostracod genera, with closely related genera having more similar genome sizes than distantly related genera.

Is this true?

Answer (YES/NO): YES